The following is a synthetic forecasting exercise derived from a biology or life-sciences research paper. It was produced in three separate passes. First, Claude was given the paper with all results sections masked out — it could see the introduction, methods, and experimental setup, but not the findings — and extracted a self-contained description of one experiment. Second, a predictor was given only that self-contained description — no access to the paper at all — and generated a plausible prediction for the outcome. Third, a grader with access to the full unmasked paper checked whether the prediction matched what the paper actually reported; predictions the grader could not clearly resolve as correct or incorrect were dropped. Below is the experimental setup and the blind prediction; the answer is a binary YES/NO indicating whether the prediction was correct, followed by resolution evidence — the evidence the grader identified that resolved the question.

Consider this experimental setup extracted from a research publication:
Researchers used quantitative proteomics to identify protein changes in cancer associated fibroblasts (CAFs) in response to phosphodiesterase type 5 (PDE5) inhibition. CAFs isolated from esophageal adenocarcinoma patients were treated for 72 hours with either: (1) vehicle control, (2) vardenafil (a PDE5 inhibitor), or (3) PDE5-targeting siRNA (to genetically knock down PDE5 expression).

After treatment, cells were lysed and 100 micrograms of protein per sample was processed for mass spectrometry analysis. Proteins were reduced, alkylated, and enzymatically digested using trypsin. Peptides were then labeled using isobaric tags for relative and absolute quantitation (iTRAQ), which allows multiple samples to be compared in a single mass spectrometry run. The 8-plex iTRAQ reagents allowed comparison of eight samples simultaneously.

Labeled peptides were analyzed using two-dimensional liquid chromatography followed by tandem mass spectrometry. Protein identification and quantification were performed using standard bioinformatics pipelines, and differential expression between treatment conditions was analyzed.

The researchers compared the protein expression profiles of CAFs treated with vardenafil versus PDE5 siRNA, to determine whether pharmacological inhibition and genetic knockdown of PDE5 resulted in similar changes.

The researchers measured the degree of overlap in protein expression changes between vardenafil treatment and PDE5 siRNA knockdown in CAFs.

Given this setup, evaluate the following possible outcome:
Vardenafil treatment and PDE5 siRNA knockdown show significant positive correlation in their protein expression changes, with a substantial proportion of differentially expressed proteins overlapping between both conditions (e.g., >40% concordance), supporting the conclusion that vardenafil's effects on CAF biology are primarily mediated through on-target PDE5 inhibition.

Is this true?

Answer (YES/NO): YES